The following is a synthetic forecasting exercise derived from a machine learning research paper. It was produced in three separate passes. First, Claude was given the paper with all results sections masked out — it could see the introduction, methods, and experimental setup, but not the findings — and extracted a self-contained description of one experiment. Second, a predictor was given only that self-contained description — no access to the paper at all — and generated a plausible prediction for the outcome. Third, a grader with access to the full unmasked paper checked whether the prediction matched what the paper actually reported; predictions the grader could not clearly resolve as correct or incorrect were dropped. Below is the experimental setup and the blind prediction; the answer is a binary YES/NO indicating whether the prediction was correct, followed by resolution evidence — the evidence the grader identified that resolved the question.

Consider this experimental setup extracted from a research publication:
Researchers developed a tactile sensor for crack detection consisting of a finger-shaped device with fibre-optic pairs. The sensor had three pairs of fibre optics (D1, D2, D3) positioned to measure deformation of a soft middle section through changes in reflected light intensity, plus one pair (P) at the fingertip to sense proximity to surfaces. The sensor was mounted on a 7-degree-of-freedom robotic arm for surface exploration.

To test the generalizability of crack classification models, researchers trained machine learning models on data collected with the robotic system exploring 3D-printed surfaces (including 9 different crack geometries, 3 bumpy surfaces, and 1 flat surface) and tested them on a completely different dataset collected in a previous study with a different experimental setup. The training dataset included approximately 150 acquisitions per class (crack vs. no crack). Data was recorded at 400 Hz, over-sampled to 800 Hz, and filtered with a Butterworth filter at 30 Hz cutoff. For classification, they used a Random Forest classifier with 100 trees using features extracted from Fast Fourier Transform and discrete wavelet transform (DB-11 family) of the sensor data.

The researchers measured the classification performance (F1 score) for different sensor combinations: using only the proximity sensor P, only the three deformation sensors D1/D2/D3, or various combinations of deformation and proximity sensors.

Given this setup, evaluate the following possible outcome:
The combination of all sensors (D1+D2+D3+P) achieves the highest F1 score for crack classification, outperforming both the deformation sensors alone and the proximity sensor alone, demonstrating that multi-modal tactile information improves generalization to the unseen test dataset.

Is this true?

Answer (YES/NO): NO